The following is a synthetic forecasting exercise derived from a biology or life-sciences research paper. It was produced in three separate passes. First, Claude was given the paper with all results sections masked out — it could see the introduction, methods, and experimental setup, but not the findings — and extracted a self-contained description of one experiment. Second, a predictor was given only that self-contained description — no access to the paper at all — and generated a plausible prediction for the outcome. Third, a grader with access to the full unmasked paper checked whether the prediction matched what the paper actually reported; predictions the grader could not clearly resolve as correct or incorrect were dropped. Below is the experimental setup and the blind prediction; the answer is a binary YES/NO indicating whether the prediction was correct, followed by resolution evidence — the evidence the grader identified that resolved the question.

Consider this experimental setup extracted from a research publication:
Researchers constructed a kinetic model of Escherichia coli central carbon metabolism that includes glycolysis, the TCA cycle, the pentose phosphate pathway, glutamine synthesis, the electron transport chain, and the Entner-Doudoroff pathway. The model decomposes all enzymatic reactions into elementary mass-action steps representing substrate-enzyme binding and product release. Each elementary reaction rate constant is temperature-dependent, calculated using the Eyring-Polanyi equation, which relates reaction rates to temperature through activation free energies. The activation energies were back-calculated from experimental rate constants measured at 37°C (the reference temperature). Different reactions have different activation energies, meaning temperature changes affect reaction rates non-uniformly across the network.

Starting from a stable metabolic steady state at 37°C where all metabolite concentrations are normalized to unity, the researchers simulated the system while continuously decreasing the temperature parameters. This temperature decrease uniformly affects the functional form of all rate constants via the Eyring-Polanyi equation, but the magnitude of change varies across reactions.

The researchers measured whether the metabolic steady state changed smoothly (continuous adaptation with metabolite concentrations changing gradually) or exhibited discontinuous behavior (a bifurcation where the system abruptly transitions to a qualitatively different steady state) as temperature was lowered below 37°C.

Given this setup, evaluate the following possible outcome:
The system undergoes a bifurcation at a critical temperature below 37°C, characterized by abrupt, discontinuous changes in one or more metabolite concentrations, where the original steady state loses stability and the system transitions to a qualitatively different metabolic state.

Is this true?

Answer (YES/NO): YES